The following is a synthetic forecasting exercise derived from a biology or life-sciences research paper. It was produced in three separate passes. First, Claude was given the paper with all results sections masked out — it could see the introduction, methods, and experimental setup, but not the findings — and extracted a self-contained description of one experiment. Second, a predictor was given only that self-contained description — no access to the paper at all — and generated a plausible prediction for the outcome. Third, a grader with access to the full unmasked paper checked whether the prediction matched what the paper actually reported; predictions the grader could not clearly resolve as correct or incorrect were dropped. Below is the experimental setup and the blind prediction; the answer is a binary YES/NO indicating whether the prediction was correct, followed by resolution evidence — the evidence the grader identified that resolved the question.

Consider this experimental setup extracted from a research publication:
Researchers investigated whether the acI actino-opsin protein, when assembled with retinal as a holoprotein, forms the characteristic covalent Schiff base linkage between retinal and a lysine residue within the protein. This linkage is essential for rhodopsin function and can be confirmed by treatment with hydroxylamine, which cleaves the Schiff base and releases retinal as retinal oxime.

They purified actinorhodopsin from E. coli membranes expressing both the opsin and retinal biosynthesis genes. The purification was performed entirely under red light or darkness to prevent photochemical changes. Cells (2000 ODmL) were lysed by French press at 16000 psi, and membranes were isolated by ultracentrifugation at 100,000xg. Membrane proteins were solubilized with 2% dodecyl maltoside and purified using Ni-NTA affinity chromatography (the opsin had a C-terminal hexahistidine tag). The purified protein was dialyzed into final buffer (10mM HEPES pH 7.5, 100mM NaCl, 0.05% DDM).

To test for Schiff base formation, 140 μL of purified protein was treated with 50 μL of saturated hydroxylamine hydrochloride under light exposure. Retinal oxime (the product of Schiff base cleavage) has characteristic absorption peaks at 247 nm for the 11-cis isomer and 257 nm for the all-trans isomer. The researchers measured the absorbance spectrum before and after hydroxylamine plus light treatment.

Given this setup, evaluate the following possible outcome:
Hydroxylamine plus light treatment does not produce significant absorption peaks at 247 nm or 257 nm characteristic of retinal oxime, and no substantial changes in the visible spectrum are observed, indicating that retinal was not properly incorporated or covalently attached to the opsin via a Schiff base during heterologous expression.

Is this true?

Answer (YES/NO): NO